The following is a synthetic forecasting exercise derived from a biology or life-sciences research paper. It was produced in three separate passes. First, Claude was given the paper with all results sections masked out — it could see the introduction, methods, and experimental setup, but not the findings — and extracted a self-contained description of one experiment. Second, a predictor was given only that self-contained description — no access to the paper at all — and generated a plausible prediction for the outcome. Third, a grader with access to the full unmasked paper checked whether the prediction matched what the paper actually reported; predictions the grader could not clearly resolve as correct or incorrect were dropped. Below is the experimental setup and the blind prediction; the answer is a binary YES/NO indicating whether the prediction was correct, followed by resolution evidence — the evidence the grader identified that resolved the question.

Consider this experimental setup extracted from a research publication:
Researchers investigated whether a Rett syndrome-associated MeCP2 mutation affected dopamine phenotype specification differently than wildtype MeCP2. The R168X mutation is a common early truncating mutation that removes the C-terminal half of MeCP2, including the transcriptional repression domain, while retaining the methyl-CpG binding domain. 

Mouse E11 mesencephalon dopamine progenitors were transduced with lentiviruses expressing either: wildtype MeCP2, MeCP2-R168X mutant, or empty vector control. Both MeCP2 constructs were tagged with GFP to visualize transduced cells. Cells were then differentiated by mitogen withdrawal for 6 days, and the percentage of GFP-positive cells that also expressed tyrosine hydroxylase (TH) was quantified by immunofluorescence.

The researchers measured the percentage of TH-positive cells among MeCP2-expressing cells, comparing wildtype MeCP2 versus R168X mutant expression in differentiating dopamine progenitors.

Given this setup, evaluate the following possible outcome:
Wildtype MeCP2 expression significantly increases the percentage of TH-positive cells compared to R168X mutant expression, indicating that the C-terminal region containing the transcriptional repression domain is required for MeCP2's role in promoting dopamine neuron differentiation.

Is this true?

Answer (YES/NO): NO